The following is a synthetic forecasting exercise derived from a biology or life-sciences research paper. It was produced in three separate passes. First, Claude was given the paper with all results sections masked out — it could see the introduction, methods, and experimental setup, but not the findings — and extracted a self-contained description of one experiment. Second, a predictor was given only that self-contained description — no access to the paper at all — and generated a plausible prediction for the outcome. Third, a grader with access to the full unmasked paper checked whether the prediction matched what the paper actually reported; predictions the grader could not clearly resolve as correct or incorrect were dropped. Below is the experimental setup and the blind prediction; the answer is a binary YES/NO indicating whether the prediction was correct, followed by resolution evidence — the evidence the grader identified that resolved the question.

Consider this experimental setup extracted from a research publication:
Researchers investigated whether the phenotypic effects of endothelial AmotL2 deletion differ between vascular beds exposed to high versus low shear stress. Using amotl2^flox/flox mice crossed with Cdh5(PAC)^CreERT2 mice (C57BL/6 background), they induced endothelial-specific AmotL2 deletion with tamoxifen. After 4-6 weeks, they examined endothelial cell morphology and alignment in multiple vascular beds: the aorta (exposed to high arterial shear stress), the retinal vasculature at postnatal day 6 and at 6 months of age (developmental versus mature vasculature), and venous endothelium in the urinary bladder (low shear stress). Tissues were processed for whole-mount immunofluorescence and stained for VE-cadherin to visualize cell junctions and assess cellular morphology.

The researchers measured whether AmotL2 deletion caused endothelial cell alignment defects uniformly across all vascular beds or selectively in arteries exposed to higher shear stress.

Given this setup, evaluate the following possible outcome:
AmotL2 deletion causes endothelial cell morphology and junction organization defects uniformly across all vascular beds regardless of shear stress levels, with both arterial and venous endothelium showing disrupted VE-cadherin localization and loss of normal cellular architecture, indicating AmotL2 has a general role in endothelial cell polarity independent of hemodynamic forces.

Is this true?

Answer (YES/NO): NO